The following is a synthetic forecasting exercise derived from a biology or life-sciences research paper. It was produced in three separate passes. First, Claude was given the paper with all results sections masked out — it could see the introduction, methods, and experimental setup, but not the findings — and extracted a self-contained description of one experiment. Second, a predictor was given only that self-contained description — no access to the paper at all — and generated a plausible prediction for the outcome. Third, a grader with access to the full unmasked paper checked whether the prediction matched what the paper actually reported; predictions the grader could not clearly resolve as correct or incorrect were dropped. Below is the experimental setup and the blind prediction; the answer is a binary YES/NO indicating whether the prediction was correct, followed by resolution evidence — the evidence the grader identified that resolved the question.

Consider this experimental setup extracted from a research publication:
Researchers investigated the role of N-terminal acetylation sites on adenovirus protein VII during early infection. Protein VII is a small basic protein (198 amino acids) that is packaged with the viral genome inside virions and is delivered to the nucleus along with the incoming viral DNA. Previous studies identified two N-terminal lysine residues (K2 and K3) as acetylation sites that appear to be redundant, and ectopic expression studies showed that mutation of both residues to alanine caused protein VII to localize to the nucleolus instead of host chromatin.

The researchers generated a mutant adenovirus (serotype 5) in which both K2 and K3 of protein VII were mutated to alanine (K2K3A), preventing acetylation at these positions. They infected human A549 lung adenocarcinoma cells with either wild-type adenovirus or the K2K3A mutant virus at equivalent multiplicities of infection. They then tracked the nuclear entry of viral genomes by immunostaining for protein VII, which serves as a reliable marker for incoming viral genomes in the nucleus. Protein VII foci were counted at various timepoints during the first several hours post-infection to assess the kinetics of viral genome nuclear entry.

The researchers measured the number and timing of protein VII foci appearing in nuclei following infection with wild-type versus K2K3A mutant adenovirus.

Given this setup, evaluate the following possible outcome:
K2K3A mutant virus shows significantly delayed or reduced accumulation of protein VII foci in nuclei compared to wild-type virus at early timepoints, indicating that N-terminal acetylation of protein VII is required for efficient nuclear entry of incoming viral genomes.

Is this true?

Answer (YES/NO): NO